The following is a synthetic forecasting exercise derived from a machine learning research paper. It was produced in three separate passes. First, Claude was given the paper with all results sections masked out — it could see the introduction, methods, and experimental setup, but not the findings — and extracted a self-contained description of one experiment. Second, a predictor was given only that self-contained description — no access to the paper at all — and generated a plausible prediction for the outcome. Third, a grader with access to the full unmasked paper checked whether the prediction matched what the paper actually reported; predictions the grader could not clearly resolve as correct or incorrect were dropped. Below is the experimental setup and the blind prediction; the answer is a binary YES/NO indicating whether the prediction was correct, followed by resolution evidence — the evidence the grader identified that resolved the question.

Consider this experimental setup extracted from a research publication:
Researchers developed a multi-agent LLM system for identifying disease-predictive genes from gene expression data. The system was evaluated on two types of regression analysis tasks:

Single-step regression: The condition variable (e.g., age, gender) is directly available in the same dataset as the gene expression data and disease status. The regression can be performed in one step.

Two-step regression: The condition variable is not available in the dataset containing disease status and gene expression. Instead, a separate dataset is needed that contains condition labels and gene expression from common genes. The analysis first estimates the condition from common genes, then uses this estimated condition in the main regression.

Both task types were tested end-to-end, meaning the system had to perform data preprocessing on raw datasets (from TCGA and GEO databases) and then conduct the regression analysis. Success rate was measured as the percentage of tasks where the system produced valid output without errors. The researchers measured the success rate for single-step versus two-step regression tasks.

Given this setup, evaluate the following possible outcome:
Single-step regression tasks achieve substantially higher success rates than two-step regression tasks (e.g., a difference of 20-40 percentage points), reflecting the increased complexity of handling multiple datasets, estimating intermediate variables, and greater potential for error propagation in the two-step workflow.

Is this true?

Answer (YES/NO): YES